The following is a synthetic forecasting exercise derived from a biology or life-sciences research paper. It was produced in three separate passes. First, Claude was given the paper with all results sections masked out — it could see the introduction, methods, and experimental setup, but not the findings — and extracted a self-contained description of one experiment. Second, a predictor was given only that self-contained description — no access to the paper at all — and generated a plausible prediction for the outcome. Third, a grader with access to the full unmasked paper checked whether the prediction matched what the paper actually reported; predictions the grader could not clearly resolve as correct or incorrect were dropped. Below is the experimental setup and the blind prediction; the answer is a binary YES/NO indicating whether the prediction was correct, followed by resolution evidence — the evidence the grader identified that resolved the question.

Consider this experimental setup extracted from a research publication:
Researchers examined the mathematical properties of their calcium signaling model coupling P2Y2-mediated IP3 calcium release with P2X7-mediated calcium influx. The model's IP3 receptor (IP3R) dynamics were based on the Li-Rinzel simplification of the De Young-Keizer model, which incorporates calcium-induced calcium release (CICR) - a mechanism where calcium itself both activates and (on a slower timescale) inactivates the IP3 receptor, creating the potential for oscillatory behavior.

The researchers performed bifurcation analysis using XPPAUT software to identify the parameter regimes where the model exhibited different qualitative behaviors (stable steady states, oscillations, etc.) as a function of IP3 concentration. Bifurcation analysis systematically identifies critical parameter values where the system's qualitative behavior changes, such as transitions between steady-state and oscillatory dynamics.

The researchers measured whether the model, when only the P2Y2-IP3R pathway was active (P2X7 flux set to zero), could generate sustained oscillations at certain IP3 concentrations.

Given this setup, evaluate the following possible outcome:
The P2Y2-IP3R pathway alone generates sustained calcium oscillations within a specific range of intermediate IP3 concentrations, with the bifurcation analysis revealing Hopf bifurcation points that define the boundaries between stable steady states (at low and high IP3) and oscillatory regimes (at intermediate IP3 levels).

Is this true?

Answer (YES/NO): YES